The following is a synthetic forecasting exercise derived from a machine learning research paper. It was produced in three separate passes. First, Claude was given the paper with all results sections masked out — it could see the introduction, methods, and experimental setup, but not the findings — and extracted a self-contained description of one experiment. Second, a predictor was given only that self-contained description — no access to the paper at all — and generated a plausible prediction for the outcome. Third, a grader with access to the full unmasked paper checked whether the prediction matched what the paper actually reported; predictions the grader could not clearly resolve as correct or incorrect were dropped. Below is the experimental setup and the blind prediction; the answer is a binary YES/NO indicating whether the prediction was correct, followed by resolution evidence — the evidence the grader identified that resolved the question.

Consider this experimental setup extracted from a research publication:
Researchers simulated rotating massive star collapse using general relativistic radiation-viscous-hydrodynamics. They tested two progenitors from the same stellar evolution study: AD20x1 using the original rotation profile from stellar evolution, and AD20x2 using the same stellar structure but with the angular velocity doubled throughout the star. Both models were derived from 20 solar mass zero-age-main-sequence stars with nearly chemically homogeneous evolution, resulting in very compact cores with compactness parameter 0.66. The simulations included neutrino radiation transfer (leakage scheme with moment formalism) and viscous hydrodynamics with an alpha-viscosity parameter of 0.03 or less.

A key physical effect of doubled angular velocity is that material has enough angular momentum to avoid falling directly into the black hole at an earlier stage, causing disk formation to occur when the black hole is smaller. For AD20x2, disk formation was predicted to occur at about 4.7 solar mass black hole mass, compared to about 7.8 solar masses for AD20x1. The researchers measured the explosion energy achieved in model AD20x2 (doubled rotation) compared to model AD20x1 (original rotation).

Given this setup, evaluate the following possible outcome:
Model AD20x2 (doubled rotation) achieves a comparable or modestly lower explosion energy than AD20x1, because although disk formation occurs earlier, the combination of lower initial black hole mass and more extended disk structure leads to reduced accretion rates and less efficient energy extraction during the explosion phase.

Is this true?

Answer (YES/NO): NO